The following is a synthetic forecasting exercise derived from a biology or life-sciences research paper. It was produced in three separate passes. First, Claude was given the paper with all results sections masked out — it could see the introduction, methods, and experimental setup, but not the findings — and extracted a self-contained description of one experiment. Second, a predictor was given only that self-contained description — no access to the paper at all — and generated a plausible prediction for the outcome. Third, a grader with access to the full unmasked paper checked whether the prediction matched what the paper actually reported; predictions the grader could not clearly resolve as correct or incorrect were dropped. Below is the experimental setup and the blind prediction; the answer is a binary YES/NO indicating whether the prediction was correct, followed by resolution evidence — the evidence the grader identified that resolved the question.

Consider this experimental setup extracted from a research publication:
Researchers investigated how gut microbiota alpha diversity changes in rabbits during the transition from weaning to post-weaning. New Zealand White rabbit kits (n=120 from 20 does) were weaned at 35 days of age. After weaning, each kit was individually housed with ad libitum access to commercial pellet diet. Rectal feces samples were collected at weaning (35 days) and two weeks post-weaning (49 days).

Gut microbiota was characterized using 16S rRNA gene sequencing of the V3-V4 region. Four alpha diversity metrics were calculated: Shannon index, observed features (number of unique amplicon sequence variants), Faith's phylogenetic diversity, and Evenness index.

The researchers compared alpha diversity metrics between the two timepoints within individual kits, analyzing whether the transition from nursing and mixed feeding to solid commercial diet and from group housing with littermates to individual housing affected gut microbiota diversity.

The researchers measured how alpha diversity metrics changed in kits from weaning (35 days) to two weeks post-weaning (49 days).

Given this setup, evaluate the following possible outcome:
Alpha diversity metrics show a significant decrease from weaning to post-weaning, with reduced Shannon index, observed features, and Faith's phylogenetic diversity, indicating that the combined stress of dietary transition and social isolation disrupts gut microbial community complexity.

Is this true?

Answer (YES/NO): NO